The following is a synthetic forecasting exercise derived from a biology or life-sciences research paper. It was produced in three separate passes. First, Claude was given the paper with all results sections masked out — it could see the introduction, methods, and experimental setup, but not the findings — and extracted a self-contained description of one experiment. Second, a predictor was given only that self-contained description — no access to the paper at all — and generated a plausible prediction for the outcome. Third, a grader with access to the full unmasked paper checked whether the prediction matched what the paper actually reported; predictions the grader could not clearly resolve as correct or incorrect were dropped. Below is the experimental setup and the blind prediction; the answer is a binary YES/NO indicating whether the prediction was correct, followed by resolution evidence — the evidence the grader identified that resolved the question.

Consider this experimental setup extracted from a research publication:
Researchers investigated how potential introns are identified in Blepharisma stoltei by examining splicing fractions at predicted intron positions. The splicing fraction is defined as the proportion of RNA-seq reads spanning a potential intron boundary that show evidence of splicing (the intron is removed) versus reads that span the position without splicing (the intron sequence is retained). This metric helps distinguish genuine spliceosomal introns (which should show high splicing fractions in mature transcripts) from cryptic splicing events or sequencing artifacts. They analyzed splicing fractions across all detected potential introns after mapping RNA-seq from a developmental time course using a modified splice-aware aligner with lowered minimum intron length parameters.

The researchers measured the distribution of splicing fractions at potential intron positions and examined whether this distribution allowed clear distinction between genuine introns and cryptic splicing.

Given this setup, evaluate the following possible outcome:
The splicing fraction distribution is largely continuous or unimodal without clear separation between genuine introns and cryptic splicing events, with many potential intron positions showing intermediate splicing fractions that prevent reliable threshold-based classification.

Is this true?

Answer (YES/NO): NO